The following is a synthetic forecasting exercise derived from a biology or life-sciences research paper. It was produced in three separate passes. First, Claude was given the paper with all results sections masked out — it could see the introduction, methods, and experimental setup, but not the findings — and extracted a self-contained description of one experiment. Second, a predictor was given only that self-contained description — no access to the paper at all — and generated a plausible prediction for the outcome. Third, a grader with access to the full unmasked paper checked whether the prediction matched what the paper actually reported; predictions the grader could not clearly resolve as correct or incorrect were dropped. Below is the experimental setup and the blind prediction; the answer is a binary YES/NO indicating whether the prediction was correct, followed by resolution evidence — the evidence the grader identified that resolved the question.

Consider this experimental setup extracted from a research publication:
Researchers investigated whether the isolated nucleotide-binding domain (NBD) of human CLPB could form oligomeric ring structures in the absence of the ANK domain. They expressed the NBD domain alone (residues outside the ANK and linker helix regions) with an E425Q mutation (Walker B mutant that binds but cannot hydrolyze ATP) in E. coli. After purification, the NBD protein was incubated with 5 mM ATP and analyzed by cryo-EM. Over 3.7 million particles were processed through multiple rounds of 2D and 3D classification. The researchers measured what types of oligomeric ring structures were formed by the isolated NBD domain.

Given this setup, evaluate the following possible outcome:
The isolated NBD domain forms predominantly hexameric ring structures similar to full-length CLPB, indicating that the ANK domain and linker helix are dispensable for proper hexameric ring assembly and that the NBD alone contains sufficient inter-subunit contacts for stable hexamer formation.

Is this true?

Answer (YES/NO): NO